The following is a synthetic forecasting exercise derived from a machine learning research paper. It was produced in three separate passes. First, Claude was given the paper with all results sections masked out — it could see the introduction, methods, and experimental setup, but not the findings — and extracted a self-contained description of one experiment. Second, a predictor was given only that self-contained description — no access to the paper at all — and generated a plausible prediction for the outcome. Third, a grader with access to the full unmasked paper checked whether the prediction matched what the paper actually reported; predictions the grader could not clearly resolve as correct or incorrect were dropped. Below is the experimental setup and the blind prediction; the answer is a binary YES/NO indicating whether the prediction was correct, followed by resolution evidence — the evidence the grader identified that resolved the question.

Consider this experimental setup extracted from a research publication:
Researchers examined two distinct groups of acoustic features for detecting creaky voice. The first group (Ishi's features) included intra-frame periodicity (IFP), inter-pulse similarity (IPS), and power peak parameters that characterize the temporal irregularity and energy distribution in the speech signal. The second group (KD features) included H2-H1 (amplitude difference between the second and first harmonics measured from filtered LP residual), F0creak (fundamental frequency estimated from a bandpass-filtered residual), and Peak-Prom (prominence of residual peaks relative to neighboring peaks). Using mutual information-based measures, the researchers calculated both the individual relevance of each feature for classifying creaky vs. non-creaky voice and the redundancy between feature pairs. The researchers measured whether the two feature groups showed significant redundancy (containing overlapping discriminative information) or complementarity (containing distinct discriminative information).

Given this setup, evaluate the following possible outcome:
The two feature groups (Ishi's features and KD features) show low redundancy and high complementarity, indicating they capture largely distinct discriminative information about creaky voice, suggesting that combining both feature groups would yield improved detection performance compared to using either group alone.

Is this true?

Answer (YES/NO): YES